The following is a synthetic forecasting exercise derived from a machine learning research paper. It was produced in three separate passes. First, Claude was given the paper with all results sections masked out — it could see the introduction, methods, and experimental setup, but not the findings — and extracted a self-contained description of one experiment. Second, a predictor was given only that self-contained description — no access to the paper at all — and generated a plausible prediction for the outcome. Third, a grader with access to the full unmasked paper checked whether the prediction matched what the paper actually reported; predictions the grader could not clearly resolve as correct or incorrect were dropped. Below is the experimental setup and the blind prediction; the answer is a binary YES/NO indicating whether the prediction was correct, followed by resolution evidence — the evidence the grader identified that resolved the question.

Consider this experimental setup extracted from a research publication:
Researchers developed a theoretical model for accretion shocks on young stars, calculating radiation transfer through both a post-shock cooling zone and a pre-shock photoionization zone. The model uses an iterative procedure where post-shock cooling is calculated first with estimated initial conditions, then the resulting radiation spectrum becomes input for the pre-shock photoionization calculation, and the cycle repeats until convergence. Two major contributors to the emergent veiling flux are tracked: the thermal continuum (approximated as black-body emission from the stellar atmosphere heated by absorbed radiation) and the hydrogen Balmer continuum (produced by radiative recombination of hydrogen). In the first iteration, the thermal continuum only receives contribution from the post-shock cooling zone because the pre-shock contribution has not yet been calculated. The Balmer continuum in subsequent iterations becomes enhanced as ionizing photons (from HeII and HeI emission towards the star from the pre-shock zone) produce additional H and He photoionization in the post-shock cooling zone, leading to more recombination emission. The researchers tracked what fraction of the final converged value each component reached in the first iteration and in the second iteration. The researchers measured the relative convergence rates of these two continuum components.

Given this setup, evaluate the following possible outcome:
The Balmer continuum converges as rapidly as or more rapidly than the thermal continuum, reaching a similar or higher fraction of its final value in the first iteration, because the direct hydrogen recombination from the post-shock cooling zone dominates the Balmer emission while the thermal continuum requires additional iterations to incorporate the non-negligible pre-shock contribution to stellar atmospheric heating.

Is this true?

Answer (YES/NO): YES